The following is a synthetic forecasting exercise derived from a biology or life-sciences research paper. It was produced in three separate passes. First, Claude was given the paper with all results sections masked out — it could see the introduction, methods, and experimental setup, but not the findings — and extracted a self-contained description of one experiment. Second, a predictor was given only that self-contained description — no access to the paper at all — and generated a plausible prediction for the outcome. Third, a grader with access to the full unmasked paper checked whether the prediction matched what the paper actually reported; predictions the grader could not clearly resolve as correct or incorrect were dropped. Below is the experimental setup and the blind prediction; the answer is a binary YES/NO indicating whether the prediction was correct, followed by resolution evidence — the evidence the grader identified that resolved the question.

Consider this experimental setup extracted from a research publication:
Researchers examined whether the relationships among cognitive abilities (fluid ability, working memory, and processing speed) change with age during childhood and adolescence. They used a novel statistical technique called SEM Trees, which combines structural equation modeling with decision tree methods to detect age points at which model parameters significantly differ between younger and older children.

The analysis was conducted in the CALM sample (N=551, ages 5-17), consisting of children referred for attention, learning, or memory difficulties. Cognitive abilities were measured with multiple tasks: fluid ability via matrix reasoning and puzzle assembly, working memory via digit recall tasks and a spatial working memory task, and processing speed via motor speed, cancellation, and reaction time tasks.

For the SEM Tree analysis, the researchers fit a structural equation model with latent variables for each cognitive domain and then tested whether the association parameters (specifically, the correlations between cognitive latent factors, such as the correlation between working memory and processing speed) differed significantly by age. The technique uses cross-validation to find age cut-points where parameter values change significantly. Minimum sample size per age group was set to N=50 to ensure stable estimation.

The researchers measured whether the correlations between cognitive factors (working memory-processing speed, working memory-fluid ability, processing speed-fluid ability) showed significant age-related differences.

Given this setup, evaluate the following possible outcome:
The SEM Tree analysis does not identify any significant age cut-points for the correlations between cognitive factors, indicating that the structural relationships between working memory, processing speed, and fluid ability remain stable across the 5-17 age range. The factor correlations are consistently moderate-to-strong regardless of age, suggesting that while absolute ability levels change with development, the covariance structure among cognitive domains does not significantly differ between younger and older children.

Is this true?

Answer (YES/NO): NO